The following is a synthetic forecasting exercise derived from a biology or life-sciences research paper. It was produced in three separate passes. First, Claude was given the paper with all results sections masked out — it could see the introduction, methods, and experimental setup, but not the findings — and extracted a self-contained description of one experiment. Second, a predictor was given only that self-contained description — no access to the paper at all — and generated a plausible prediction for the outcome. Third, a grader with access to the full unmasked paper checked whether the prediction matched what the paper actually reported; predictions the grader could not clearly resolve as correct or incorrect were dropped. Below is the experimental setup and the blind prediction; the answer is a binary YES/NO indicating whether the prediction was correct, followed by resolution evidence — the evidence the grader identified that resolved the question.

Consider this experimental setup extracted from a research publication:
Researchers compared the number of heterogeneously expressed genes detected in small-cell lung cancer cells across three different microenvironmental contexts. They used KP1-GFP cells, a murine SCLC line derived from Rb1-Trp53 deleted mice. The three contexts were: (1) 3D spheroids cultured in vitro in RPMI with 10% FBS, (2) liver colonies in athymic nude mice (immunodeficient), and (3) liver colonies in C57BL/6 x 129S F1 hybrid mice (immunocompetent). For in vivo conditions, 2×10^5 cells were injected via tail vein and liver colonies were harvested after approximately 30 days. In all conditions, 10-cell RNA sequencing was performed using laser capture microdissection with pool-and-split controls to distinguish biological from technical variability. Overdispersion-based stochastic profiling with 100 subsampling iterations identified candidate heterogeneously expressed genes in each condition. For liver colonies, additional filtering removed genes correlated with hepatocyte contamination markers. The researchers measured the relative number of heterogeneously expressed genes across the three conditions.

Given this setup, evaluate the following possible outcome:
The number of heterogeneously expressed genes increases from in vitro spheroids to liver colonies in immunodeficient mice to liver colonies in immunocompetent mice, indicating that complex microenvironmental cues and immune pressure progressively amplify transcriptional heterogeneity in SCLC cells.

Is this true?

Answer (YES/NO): YES